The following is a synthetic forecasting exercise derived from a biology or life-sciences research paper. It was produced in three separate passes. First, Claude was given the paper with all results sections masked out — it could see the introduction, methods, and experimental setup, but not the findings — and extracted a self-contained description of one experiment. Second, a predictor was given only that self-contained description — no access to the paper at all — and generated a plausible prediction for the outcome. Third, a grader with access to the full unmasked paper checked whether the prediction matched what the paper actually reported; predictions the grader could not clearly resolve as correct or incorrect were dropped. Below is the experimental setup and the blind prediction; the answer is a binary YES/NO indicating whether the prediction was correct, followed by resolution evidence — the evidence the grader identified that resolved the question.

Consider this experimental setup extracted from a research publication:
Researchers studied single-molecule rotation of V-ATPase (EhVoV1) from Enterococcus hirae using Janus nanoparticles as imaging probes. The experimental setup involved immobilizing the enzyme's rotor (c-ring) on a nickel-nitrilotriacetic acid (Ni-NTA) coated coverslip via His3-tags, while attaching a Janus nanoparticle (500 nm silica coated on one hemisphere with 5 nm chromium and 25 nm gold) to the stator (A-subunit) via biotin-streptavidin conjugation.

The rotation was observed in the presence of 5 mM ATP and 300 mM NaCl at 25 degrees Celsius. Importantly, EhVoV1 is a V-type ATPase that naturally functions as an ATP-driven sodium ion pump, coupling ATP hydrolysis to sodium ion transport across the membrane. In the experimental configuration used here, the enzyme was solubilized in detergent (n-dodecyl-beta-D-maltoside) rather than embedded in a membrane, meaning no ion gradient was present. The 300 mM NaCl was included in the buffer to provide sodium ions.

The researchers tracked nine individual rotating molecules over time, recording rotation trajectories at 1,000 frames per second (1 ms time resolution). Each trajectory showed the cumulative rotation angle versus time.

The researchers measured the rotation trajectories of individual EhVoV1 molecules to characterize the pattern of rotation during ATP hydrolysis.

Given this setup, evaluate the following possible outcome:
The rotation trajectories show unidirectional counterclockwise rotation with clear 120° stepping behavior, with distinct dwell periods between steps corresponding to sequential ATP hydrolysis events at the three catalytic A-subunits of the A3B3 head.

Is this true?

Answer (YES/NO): NO